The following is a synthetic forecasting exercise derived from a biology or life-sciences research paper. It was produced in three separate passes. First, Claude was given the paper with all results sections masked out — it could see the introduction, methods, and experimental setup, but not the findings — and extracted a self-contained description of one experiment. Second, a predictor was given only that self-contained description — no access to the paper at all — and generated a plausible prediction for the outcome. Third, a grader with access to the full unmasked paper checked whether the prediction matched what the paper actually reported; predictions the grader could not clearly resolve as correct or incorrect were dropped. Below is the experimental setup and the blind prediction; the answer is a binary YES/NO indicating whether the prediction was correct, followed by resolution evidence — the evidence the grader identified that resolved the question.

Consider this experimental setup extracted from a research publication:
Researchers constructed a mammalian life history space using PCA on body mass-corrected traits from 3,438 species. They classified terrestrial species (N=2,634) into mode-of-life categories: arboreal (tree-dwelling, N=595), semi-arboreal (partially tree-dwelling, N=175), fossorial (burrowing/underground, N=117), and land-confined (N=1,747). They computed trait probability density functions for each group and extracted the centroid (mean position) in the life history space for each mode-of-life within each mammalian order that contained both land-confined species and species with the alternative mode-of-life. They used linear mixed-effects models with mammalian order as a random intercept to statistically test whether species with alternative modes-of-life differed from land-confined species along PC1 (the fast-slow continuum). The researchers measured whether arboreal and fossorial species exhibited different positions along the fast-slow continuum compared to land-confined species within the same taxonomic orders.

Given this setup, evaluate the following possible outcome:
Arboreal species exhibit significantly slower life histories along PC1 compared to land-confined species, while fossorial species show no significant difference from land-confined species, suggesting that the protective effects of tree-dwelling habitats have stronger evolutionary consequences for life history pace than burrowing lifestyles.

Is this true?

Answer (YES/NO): NO